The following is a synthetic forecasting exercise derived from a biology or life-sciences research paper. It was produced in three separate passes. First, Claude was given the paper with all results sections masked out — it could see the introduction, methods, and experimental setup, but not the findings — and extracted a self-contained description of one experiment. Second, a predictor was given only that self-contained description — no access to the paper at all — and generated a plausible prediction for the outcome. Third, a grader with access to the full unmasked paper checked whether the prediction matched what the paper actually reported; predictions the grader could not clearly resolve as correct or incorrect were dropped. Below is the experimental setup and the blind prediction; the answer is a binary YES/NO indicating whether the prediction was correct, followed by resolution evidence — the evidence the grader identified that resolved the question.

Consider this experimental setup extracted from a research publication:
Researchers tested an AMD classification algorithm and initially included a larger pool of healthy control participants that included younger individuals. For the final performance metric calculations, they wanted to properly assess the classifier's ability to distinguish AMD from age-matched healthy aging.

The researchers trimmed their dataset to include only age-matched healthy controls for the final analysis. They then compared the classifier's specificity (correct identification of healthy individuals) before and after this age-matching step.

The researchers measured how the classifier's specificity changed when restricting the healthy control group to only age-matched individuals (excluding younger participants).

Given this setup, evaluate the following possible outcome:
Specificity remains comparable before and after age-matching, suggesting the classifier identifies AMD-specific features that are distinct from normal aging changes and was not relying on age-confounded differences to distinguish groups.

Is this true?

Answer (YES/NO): NO